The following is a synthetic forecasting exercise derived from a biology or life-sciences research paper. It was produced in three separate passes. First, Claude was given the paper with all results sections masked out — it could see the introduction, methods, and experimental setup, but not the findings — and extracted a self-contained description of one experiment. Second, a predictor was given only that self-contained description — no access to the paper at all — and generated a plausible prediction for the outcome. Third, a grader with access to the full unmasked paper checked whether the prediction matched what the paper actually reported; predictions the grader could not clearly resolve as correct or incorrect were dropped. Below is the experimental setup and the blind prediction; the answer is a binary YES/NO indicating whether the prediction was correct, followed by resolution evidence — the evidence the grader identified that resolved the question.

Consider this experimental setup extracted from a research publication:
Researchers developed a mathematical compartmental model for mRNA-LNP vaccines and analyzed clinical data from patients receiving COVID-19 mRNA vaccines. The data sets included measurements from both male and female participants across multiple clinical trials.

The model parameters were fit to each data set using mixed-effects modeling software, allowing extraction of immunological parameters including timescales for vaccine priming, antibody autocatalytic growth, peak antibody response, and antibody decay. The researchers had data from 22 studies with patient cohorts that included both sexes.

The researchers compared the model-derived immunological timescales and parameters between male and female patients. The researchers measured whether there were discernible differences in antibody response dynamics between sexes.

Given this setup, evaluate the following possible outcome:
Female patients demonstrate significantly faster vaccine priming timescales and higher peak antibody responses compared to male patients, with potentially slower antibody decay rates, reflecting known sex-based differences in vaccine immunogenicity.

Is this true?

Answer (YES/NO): NO